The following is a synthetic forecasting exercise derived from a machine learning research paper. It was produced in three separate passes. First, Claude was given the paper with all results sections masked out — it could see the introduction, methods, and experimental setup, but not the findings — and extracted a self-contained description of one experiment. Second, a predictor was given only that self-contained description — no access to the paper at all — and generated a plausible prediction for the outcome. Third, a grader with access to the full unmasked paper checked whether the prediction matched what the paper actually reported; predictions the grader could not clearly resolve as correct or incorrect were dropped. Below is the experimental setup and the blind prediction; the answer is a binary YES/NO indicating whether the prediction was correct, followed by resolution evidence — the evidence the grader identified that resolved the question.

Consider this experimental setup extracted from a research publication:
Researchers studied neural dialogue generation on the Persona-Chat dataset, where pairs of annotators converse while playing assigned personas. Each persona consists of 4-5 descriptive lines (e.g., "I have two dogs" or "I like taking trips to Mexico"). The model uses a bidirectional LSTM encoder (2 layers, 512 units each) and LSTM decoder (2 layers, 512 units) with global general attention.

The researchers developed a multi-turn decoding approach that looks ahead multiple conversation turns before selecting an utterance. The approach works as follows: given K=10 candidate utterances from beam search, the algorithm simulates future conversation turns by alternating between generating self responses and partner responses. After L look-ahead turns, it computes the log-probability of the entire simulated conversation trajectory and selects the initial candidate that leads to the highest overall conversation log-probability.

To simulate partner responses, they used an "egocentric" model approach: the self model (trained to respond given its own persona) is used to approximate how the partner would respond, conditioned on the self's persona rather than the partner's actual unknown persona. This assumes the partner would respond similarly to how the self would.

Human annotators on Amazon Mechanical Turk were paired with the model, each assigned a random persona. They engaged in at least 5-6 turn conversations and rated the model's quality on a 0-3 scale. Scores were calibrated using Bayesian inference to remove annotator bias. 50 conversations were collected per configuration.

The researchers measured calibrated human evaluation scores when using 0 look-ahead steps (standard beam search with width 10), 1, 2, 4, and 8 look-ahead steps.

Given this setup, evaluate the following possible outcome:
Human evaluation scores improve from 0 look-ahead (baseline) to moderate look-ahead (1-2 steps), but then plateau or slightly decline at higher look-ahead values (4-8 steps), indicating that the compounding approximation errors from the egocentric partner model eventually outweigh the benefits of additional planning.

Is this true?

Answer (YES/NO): NO